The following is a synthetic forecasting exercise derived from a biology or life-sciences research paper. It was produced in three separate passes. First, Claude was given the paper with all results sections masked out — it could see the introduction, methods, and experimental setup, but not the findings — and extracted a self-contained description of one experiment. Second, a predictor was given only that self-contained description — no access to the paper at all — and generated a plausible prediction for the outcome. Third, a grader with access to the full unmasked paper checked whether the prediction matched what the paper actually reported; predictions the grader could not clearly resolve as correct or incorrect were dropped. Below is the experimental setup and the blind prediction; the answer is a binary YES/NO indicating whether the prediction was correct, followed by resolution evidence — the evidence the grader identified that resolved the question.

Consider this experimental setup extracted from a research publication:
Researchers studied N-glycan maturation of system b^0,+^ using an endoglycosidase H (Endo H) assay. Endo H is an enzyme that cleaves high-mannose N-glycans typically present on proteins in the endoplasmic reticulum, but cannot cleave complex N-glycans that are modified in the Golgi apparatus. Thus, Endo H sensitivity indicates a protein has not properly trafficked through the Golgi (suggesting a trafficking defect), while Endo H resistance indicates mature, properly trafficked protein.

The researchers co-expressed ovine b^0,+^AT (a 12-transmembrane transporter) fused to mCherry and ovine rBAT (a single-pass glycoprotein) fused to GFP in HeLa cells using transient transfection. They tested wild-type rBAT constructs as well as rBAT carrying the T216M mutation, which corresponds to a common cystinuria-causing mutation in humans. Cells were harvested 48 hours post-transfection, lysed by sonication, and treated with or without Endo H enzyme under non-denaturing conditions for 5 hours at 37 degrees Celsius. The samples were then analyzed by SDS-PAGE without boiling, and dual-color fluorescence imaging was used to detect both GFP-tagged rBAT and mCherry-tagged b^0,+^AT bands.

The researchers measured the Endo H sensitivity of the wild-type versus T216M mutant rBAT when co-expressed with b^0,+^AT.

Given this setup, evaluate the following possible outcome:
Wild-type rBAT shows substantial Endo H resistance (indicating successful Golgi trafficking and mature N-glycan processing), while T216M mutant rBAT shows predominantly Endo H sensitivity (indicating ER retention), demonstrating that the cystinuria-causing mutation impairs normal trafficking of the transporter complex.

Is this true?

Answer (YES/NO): YES